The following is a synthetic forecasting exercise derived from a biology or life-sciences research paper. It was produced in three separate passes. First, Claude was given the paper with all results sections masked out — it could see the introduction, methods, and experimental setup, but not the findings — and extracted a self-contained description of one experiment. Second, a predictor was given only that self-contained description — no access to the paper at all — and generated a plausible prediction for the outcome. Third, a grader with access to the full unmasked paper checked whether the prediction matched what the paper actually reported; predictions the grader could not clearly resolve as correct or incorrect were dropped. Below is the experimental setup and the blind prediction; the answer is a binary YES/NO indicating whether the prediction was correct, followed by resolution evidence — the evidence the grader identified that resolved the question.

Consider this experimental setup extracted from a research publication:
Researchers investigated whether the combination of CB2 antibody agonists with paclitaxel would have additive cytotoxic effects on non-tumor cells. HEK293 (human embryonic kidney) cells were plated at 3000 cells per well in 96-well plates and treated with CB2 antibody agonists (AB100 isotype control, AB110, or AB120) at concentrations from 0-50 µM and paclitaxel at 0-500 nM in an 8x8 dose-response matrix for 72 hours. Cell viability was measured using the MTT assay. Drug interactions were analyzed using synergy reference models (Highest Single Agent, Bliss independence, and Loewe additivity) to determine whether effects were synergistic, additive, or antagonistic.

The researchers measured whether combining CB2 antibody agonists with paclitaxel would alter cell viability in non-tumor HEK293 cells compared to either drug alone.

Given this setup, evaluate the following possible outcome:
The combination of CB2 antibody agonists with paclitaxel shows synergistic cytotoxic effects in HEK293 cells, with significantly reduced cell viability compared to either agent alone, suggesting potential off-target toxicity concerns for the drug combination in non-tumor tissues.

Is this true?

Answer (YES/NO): NO